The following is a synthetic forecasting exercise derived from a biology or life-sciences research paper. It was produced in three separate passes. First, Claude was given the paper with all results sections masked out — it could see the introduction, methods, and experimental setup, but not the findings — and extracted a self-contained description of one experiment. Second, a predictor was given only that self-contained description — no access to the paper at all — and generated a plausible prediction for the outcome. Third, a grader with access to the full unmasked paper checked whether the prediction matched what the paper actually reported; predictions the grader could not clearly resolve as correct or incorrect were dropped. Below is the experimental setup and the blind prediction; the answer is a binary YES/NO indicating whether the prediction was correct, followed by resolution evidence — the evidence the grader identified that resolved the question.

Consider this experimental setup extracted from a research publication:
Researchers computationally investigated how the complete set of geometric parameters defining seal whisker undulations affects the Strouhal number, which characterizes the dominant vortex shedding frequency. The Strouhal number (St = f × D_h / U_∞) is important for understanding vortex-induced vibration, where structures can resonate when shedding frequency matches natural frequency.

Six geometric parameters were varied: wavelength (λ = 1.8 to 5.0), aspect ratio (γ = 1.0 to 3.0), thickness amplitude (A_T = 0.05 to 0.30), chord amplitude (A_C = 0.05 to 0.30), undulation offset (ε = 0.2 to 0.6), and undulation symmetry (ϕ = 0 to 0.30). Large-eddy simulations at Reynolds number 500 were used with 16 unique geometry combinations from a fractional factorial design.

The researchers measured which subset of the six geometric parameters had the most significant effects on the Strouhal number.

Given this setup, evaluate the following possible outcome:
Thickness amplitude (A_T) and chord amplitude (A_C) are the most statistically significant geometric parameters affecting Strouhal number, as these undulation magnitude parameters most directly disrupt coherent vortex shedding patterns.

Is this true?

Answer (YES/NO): NO